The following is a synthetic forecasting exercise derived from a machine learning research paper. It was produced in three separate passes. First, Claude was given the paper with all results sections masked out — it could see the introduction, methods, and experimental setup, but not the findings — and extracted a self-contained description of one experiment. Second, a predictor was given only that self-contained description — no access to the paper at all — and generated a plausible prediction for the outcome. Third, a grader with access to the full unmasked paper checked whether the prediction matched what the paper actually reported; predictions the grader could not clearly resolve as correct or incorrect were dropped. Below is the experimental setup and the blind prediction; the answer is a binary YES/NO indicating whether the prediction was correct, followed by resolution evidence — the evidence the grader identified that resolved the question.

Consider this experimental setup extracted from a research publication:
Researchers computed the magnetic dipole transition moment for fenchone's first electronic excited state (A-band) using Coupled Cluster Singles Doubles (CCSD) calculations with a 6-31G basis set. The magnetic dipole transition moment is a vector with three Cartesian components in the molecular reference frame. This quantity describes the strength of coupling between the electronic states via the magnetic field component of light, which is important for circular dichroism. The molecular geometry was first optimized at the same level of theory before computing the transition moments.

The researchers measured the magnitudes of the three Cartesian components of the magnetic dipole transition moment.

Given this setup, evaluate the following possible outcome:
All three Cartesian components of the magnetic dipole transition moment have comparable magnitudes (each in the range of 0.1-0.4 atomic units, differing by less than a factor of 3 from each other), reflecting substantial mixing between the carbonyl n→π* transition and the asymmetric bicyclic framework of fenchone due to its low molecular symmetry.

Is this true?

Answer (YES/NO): NO